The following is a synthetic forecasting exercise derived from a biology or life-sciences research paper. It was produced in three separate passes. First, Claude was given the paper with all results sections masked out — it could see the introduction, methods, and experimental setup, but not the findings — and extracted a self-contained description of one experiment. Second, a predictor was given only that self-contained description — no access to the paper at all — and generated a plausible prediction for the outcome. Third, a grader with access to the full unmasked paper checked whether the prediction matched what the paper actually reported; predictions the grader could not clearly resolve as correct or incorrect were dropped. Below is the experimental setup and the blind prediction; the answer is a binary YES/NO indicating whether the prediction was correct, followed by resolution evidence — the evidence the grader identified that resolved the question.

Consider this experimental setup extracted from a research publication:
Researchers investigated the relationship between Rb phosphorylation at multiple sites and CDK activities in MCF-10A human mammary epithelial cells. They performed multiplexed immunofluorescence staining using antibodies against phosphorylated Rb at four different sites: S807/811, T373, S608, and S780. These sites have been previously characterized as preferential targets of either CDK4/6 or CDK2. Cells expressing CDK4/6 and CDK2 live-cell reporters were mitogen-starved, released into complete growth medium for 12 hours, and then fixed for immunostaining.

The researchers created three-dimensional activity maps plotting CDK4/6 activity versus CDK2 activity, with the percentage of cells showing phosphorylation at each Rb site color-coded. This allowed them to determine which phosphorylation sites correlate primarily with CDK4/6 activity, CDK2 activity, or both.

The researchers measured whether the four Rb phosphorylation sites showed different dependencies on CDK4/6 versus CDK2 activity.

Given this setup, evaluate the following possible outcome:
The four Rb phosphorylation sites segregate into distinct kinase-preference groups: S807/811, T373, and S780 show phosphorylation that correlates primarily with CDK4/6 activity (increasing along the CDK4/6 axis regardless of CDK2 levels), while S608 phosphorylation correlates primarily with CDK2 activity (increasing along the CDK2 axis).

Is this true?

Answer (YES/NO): NO